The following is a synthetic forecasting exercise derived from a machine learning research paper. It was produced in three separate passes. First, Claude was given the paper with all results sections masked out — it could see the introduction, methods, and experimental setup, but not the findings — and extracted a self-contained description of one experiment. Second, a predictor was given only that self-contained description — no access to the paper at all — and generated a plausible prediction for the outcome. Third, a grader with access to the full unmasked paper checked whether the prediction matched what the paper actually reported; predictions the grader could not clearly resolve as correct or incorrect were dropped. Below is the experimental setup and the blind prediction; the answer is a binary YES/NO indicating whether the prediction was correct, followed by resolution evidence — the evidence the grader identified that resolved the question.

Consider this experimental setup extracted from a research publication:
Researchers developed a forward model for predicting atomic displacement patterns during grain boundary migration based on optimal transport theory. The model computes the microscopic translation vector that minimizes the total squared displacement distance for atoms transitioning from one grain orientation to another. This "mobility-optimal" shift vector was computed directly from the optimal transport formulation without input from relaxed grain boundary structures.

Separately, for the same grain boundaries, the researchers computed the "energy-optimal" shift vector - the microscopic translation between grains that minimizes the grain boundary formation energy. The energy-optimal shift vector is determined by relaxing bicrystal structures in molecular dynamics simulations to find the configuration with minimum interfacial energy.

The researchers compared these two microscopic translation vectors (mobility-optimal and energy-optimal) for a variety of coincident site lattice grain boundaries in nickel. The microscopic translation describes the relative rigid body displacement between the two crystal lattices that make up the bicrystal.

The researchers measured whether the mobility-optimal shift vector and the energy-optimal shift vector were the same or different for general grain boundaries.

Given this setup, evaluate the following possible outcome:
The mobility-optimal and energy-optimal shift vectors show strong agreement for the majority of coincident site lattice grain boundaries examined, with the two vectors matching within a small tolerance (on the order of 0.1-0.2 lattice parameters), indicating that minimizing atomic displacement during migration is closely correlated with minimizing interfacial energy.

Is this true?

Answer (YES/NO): NO